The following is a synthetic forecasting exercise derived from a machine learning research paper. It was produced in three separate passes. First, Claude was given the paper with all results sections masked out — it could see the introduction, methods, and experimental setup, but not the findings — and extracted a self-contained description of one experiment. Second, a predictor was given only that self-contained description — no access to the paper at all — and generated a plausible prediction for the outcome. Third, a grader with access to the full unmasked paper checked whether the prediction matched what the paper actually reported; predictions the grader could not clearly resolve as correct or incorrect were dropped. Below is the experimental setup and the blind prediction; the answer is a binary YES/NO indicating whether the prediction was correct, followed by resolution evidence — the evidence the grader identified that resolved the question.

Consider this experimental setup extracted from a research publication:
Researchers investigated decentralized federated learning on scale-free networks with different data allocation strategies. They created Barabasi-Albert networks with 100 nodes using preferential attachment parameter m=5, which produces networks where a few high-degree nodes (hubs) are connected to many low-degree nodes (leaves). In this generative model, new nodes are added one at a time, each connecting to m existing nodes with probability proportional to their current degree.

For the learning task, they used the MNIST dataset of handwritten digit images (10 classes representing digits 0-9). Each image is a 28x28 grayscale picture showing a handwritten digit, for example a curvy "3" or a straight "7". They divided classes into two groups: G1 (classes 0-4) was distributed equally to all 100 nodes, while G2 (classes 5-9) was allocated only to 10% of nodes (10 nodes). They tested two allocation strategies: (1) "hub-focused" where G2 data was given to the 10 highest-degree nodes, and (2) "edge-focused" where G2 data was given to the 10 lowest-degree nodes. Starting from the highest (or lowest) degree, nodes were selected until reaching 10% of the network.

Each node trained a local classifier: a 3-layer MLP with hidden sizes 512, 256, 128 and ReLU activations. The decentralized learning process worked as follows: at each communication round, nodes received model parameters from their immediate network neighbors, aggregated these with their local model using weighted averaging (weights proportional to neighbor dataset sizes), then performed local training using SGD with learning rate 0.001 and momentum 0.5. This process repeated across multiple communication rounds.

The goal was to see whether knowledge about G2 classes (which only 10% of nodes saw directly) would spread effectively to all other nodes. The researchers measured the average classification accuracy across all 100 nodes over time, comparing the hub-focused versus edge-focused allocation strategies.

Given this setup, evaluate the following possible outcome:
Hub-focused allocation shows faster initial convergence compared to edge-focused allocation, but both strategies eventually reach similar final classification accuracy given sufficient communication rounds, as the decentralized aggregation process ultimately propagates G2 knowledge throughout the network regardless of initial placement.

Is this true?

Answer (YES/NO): NO